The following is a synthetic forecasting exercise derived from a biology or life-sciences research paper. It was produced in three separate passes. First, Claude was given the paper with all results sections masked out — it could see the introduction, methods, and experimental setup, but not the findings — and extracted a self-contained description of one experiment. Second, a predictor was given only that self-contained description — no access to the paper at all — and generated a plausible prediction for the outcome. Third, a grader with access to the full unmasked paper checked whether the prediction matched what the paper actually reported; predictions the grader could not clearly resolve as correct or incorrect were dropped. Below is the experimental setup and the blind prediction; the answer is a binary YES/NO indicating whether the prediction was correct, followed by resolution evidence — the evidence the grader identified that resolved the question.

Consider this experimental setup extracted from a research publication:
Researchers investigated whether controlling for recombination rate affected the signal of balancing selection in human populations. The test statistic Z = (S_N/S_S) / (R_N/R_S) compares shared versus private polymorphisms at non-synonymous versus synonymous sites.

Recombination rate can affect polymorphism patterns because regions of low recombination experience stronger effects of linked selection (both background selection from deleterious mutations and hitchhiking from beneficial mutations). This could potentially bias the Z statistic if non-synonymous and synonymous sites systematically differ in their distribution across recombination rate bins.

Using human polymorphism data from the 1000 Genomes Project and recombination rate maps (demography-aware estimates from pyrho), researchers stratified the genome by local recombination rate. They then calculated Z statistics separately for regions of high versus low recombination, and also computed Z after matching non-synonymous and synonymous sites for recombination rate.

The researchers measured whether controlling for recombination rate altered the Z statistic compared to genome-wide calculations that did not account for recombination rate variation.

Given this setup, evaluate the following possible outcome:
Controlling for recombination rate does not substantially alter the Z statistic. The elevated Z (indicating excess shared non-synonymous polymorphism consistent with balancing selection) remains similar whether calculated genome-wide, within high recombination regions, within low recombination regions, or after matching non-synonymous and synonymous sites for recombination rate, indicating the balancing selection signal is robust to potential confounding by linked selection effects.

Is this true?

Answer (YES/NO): YES